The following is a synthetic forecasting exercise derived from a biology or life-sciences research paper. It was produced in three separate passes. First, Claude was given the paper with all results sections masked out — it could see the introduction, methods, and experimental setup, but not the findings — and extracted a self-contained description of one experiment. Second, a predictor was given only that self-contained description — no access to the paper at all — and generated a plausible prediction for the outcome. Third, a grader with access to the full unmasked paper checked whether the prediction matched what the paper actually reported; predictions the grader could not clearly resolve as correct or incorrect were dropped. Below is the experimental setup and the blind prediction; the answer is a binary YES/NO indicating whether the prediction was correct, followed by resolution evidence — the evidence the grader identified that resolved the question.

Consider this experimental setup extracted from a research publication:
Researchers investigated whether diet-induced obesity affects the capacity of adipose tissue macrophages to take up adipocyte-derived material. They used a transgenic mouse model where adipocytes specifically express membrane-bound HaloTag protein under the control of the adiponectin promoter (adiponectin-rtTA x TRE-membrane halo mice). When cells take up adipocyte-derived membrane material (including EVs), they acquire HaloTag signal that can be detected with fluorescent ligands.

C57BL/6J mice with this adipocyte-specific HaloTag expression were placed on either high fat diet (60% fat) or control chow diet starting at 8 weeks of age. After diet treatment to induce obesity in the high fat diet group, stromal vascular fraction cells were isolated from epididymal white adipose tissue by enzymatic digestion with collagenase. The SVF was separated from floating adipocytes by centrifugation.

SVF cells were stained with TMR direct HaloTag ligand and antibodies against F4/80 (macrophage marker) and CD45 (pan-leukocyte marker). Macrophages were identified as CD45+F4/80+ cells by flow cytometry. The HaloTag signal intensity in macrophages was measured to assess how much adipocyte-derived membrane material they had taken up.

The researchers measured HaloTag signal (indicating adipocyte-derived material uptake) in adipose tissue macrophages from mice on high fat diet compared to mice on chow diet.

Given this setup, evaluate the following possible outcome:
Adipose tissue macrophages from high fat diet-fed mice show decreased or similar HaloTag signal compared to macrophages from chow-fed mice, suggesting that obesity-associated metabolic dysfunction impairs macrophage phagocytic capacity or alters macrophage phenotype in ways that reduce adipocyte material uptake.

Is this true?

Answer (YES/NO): YES